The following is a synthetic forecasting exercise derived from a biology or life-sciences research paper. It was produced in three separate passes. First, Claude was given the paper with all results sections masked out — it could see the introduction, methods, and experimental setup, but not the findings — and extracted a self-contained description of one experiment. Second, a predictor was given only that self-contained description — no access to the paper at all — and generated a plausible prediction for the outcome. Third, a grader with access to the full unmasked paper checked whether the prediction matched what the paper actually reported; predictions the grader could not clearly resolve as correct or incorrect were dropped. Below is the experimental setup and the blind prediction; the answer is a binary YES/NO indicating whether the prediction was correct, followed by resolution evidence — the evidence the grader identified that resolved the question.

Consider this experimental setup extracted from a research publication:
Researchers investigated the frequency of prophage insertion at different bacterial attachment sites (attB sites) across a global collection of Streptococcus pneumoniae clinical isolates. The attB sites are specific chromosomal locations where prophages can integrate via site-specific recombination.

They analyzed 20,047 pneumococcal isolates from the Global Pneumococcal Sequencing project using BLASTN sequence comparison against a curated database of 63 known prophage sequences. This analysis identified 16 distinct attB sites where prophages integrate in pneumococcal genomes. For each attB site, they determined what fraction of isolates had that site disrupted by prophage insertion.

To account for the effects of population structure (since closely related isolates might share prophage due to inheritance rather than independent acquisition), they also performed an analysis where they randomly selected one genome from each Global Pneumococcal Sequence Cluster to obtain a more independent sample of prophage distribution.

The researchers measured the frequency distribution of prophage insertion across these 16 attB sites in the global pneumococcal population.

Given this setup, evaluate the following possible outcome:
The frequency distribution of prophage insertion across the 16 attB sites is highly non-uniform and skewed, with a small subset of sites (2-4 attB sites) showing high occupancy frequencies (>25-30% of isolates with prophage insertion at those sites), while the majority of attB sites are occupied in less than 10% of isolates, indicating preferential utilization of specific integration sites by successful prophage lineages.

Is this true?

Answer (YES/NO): YES